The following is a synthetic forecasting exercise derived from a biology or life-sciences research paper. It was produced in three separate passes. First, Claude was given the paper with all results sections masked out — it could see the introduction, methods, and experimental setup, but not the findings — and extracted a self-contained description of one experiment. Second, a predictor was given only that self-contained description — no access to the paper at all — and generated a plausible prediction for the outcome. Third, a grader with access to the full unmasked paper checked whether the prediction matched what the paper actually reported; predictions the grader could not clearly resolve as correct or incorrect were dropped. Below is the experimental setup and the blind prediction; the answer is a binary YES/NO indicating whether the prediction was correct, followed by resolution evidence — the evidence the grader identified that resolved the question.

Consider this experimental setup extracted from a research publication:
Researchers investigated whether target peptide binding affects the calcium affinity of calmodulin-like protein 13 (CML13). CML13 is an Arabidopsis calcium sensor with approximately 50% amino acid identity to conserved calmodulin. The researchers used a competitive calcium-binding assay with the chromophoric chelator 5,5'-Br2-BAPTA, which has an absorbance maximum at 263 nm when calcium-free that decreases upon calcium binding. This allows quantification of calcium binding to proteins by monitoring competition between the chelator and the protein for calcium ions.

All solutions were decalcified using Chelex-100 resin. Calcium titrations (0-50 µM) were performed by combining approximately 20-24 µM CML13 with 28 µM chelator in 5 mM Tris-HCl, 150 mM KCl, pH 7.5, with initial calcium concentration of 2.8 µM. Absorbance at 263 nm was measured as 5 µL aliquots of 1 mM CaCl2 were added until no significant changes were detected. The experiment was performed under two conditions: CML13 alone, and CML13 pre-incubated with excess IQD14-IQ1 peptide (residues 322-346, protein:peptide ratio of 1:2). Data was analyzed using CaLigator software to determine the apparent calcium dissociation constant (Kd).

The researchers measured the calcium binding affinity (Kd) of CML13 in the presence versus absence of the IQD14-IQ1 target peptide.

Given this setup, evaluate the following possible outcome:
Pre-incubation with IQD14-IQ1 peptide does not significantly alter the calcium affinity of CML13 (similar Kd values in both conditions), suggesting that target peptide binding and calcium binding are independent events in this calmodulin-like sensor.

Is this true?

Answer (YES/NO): YES